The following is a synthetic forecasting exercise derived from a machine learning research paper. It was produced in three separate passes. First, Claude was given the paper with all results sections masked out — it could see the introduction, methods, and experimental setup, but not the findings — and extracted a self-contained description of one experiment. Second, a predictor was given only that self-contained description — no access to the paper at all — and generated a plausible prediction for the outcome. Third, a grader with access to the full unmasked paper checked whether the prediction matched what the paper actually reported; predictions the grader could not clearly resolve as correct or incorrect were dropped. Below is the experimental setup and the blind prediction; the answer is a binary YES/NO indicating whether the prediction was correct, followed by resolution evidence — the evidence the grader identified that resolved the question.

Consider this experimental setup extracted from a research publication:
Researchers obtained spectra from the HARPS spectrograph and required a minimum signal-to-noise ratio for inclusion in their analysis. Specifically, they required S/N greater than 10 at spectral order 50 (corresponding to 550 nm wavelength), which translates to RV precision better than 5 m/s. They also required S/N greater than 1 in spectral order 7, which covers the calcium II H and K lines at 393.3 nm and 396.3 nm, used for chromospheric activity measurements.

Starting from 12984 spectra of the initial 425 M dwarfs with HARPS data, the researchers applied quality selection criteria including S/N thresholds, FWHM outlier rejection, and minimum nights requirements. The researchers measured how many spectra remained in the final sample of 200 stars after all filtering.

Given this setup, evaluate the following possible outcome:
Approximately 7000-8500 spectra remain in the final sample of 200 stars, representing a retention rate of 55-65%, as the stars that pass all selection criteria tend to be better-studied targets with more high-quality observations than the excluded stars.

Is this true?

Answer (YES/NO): NO